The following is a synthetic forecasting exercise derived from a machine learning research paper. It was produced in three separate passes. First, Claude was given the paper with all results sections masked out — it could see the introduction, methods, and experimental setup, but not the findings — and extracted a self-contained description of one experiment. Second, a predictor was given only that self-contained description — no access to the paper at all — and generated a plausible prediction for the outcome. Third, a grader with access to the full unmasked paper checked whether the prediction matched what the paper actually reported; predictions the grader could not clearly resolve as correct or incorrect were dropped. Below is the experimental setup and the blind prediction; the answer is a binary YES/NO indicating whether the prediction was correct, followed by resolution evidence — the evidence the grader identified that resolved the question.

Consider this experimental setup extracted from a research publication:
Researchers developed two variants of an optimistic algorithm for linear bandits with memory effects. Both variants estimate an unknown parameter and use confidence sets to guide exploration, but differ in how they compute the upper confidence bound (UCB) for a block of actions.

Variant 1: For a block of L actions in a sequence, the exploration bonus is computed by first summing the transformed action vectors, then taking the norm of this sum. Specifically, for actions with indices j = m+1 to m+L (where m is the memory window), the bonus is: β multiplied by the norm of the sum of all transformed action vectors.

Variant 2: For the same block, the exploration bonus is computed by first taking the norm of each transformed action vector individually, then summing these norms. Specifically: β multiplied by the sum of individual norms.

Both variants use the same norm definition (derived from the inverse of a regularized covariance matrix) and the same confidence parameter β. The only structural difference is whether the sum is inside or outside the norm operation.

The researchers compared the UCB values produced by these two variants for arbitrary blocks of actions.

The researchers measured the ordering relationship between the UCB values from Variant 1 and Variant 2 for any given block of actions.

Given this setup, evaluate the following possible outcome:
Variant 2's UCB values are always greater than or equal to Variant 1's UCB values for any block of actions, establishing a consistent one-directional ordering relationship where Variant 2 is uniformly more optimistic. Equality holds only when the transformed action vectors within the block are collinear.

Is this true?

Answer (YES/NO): YES